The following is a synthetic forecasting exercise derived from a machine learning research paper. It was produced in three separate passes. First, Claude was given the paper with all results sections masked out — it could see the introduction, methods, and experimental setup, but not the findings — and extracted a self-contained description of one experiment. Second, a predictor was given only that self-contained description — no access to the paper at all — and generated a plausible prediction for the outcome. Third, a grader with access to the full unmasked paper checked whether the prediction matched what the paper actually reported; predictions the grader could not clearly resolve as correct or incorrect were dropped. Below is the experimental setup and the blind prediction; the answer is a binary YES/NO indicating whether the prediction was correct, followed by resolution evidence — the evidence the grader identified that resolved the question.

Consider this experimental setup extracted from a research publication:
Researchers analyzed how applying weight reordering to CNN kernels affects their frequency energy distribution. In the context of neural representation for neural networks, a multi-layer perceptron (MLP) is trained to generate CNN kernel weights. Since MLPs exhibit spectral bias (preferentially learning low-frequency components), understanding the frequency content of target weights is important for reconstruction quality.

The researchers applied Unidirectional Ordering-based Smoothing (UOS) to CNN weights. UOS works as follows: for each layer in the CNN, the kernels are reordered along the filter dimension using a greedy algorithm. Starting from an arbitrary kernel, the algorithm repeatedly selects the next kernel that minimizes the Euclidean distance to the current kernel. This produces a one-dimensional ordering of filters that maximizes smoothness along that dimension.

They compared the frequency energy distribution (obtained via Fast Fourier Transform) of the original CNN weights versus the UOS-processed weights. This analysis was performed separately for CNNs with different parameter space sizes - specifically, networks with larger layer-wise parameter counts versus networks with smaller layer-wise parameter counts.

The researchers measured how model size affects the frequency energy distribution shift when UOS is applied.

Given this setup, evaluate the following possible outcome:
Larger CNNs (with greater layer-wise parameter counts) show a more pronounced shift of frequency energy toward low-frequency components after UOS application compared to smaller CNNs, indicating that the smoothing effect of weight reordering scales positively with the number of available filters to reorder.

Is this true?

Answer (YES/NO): YES